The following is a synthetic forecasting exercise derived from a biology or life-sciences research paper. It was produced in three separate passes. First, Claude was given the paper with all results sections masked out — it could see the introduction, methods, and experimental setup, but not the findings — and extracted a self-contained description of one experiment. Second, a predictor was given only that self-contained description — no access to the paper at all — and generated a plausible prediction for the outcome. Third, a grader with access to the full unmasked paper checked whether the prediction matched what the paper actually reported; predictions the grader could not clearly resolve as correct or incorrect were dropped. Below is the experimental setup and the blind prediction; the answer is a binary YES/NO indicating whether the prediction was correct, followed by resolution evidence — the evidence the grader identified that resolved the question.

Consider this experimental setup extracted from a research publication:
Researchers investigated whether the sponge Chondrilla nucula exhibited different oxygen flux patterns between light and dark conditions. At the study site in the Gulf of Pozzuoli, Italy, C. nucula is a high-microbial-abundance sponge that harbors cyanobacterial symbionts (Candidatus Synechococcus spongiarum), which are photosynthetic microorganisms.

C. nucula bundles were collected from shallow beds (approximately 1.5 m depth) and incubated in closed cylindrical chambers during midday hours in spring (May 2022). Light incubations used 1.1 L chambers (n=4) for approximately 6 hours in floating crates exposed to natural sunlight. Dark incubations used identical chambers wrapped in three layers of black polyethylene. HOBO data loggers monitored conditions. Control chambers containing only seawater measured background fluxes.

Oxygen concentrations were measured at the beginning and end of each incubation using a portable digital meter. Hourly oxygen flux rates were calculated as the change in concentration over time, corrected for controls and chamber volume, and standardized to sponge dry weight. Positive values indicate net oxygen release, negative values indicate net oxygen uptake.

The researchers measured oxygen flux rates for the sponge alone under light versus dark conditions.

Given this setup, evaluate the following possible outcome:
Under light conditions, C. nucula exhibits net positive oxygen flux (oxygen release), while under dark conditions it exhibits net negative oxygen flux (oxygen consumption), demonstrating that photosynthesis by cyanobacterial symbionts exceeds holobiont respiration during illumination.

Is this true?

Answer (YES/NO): NO